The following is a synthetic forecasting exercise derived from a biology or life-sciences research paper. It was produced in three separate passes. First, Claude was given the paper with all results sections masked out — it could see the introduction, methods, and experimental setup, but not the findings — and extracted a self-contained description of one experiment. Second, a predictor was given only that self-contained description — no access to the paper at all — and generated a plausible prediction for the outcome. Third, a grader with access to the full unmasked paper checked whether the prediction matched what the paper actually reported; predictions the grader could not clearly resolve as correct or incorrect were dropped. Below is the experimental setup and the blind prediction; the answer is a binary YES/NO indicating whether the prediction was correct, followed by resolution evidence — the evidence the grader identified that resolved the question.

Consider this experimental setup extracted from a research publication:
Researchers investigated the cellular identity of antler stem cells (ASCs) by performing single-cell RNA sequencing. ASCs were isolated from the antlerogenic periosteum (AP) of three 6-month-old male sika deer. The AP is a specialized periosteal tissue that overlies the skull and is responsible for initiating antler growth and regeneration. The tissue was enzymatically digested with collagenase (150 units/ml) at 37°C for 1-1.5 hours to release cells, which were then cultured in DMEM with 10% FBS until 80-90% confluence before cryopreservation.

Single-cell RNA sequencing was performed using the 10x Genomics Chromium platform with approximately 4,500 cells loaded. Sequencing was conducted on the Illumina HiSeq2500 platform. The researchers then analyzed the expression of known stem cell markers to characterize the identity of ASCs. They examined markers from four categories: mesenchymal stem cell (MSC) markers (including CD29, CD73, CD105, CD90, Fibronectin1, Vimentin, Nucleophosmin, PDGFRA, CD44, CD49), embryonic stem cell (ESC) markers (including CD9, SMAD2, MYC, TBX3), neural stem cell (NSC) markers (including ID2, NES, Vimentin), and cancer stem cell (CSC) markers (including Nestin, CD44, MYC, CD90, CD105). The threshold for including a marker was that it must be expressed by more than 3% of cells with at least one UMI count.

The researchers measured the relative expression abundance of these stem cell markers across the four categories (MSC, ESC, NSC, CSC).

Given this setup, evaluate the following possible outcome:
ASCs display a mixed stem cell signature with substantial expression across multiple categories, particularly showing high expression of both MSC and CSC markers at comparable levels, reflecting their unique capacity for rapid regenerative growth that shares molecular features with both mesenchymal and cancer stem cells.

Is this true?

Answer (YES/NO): NO